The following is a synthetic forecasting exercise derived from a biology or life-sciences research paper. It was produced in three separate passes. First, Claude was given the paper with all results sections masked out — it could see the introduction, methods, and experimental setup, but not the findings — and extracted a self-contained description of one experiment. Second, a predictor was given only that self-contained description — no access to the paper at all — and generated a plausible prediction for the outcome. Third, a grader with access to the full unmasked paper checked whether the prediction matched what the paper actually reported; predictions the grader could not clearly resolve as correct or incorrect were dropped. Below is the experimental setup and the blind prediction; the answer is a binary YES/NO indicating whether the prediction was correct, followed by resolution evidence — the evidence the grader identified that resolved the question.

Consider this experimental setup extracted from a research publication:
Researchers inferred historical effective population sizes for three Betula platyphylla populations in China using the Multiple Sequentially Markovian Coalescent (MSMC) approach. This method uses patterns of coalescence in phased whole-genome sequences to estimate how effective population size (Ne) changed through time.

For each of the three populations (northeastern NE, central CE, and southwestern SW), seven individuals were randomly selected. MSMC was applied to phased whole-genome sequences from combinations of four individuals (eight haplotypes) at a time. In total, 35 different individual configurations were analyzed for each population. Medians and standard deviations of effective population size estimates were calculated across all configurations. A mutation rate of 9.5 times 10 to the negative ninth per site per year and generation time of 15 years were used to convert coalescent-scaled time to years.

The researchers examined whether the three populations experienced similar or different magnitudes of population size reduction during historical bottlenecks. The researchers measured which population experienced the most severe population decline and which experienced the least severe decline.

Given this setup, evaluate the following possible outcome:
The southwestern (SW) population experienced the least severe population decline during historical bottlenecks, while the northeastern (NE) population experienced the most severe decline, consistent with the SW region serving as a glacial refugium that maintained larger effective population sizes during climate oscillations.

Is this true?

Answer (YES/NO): NO